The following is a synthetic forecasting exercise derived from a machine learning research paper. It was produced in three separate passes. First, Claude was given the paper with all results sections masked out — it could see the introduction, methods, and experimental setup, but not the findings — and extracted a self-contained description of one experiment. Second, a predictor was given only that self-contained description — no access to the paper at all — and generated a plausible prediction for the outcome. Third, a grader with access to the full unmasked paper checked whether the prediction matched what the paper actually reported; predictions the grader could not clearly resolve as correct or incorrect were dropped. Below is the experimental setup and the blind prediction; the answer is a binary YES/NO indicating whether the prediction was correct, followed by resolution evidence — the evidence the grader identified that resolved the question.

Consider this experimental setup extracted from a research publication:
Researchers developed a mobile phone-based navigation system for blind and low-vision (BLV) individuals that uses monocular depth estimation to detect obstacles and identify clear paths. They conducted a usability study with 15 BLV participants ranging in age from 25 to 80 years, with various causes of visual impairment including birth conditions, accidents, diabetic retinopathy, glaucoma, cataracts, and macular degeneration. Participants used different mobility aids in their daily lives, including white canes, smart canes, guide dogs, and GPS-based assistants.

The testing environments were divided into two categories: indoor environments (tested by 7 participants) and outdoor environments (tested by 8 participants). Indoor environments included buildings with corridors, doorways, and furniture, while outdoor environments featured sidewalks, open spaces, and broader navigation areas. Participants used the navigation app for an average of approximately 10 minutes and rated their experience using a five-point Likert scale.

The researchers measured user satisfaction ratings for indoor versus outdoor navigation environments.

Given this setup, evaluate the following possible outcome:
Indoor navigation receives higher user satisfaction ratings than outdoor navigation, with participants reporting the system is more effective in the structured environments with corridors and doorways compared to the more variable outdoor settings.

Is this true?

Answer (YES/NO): NO